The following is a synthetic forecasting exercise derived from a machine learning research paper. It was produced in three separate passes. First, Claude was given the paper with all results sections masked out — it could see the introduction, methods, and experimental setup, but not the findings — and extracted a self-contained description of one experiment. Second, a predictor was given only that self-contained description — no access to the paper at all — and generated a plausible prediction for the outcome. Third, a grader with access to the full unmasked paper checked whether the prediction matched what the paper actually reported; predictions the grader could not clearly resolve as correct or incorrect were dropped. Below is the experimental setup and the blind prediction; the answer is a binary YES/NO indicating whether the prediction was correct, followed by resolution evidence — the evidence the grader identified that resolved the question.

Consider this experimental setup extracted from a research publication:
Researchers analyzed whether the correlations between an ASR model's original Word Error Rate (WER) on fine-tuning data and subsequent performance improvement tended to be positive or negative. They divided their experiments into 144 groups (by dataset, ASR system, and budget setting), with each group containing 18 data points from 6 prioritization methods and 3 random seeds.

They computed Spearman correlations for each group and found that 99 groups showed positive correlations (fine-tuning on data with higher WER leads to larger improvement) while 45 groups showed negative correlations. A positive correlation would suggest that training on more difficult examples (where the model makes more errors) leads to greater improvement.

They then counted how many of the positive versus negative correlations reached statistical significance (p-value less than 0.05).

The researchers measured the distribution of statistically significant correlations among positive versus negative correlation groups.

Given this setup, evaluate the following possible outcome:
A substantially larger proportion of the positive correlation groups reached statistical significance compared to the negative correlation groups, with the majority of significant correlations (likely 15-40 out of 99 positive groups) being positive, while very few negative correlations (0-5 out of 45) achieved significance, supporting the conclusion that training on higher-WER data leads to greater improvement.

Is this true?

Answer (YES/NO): YES